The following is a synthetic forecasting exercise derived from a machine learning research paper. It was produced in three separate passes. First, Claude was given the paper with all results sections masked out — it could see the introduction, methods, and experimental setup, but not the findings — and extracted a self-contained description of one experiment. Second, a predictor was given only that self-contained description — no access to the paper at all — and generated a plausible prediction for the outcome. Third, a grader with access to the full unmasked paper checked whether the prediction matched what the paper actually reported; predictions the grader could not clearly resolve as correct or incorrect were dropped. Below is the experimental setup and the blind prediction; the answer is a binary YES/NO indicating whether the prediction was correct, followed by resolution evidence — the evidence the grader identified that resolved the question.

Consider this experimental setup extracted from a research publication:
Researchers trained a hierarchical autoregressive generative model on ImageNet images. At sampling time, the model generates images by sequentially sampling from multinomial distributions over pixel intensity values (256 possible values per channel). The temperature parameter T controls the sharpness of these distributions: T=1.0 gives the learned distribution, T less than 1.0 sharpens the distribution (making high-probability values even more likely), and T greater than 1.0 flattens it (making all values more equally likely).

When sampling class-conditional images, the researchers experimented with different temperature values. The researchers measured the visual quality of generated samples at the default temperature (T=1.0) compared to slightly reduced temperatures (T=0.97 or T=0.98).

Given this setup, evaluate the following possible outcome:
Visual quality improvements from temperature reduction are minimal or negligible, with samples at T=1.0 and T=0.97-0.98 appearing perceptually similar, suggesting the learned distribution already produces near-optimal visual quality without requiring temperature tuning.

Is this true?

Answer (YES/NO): NO